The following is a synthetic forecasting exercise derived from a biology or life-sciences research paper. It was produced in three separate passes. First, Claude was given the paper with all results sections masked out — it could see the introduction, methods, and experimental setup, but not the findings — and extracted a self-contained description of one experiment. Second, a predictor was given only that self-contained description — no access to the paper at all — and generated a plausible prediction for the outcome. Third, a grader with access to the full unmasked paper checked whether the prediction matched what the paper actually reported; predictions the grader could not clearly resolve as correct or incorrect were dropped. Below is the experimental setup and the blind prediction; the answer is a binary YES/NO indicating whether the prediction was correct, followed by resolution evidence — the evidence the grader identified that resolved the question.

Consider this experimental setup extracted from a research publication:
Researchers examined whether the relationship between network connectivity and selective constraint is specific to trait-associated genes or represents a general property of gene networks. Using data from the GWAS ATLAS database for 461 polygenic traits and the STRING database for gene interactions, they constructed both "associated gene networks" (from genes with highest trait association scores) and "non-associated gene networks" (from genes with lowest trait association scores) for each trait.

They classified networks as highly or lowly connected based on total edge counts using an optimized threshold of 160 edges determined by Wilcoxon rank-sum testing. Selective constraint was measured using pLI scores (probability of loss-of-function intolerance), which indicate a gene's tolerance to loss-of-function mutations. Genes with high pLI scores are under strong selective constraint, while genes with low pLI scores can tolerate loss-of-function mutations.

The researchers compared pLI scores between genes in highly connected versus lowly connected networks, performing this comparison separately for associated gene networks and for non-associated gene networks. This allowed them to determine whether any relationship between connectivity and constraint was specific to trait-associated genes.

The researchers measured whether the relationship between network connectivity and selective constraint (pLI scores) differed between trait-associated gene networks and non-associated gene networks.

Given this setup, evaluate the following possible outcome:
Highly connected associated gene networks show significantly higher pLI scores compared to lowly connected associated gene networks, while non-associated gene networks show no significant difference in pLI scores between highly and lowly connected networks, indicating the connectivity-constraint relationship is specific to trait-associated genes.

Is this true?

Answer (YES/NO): NO